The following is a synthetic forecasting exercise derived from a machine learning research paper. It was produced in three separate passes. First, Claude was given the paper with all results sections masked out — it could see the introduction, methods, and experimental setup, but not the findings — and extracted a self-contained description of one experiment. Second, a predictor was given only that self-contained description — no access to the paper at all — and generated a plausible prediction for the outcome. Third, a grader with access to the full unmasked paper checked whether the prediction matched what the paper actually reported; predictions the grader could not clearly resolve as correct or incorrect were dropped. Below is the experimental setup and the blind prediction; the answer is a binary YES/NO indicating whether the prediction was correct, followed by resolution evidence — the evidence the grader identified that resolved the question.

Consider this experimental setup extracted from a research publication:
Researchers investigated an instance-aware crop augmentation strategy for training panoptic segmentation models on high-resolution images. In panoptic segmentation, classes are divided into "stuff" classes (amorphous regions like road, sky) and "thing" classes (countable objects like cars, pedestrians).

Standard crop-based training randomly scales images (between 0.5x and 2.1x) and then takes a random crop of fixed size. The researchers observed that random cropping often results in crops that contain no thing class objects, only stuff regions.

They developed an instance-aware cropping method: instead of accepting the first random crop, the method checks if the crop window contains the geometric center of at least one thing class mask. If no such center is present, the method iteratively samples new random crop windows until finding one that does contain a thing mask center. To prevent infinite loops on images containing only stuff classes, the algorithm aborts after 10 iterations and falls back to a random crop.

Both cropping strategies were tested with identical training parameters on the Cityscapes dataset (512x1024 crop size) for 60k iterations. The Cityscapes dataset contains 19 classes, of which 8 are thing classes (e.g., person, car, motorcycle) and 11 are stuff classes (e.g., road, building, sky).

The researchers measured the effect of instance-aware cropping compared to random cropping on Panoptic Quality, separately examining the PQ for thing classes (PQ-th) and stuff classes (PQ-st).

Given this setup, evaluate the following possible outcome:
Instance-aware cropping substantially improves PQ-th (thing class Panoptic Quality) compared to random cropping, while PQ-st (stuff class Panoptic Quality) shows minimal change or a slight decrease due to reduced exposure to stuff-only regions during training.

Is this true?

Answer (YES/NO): NO